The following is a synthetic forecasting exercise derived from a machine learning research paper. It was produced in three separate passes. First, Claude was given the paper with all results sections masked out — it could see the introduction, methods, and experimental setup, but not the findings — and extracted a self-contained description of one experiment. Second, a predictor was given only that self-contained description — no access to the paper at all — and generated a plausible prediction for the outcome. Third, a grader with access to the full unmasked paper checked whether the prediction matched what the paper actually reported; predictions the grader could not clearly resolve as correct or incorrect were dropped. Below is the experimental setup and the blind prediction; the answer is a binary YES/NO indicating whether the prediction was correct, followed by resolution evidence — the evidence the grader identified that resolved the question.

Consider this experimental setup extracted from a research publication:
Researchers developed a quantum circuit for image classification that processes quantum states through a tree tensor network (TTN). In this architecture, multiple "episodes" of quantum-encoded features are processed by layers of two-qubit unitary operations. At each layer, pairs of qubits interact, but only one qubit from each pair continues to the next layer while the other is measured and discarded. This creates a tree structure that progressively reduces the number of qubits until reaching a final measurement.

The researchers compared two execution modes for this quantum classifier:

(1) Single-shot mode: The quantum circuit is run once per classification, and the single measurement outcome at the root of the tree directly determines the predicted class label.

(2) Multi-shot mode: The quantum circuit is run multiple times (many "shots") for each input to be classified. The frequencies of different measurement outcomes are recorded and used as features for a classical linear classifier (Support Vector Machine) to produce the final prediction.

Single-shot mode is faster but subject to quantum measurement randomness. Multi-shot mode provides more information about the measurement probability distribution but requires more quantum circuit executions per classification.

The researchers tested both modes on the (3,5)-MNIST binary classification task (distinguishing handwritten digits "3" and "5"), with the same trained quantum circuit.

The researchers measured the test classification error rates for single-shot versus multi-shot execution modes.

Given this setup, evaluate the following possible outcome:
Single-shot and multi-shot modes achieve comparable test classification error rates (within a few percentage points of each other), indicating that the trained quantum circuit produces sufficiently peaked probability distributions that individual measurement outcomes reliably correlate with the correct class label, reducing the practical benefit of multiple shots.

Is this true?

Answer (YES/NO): NO